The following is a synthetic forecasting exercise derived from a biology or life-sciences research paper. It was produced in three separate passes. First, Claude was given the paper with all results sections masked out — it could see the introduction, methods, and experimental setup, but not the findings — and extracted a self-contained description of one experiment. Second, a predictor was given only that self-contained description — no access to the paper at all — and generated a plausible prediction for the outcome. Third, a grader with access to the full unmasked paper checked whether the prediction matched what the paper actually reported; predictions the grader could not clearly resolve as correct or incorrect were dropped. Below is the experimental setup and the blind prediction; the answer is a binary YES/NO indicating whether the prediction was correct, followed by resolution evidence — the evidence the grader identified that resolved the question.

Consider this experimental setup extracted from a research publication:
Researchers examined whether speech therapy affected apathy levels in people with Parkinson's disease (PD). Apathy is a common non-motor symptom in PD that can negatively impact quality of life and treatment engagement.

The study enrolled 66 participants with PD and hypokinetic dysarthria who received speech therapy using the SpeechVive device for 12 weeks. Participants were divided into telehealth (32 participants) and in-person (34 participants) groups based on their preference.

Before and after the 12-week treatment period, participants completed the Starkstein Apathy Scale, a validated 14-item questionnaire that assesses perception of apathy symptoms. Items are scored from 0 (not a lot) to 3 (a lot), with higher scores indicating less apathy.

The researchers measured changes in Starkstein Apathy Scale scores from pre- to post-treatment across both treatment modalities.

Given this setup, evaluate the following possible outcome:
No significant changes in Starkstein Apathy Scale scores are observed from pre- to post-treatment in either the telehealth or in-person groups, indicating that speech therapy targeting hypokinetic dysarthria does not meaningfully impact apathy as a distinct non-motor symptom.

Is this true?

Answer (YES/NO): YES